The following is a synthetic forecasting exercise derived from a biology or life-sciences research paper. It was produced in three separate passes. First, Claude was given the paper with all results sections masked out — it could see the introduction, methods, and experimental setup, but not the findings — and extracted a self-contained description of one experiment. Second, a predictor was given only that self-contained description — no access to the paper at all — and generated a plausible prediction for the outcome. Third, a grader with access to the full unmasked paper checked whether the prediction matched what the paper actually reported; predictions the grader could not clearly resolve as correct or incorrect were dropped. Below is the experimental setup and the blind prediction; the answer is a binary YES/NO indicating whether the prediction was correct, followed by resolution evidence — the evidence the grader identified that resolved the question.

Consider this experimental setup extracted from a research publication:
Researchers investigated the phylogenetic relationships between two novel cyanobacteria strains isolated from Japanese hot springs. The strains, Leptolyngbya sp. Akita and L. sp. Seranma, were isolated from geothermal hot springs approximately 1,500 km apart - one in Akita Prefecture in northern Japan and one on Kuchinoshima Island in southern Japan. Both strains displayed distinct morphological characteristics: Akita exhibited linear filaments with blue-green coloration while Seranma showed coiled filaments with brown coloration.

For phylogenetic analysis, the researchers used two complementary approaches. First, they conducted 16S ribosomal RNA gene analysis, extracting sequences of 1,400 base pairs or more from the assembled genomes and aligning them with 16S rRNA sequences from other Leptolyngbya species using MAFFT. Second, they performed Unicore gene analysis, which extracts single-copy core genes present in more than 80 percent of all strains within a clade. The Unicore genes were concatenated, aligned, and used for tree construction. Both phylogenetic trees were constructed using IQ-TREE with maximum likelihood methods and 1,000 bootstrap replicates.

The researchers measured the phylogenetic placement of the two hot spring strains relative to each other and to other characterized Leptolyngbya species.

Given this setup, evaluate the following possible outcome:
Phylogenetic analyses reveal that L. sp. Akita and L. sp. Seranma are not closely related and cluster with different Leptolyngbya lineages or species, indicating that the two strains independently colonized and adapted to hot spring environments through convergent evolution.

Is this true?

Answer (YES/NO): YES